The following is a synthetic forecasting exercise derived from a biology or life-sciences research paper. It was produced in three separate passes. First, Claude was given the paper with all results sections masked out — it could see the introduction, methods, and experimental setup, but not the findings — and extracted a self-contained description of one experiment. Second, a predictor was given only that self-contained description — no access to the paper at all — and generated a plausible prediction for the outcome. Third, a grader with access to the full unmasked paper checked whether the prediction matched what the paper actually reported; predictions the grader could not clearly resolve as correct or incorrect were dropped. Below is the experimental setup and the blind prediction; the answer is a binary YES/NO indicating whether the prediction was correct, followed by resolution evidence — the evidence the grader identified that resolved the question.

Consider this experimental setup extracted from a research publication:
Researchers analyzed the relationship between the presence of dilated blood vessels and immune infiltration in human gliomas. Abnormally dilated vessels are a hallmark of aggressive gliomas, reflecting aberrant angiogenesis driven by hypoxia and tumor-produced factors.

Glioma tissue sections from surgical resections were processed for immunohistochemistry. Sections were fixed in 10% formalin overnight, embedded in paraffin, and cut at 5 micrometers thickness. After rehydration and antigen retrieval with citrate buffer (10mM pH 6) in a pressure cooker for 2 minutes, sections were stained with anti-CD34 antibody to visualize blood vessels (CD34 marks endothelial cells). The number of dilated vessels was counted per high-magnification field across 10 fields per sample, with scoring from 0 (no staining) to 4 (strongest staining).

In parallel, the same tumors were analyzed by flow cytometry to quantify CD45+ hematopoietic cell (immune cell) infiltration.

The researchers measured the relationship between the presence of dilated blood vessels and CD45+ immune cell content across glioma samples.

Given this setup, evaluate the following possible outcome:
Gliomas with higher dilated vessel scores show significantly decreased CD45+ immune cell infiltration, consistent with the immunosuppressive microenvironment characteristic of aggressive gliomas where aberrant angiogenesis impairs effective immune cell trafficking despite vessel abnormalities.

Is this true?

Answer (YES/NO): NO